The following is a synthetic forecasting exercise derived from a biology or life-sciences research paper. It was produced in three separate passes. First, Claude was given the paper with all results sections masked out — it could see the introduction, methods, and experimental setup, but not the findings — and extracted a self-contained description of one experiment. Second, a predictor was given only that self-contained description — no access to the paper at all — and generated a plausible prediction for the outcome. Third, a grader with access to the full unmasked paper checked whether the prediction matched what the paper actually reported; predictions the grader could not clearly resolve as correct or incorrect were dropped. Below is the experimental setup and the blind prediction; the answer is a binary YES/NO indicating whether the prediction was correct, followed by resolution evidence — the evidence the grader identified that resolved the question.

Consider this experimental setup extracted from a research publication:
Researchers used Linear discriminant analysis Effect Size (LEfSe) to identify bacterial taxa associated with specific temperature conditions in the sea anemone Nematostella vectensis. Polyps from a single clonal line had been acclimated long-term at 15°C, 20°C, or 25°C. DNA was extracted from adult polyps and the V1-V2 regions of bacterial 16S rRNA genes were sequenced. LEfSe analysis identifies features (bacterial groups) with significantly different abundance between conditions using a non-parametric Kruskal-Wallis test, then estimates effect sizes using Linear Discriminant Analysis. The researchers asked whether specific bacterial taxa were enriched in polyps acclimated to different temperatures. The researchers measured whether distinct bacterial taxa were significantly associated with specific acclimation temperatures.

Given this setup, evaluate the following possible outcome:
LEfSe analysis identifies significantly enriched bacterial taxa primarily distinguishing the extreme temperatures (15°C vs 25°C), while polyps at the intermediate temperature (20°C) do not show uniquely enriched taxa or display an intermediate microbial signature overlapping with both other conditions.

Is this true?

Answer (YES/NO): YES